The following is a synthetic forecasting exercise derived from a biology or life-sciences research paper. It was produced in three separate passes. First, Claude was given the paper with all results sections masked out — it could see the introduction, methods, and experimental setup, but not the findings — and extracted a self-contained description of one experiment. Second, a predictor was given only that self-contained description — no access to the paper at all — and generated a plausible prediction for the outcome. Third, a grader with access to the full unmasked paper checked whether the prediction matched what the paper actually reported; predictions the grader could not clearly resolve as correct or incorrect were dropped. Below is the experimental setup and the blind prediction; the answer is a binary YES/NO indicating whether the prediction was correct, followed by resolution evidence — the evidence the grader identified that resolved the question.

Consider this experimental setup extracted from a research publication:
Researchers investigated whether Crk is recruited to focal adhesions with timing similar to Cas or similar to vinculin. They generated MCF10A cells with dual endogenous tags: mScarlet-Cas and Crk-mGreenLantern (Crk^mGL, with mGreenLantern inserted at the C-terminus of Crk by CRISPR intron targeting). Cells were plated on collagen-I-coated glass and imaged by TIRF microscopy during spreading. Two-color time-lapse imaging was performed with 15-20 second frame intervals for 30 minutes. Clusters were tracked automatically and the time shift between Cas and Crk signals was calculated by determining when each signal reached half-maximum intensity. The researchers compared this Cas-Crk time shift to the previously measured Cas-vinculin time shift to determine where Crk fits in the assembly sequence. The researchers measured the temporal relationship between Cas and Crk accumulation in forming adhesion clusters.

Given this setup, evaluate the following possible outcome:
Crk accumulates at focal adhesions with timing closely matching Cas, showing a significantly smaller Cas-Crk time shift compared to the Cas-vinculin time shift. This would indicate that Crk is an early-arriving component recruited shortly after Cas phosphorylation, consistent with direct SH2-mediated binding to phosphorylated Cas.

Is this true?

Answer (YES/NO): YES